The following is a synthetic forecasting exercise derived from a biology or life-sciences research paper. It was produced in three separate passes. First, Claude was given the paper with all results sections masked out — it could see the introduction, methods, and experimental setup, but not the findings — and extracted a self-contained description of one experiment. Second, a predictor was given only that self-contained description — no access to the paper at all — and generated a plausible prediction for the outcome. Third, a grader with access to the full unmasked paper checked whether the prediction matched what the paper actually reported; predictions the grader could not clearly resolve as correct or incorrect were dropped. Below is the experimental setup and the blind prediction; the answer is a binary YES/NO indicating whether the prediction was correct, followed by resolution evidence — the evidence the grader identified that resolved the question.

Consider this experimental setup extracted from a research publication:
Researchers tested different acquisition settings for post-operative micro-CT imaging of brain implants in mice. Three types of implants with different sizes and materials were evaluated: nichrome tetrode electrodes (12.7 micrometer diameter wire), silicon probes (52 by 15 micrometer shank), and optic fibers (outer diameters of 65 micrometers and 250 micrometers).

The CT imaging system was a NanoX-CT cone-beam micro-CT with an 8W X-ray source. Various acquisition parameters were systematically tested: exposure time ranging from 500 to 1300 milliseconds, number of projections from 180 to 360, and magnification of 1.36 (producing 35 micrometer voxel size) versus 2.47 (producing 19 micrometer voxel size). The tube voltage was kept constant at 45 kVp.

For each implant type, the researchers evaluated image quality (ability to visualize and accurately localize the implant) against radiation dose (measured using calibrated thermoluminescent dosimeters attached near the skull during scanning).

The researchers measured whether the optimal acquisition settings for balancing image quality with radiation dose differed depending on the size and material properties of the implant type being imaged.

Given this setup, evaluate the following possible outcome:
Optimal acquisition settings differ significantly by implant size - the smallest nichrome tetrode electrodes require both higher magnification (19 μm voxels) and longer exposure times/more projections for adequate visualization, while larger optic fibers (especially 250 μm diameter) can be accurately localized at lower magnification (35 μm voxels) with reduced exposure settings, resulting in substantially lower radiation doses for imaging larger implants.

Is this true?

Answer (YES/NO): NO